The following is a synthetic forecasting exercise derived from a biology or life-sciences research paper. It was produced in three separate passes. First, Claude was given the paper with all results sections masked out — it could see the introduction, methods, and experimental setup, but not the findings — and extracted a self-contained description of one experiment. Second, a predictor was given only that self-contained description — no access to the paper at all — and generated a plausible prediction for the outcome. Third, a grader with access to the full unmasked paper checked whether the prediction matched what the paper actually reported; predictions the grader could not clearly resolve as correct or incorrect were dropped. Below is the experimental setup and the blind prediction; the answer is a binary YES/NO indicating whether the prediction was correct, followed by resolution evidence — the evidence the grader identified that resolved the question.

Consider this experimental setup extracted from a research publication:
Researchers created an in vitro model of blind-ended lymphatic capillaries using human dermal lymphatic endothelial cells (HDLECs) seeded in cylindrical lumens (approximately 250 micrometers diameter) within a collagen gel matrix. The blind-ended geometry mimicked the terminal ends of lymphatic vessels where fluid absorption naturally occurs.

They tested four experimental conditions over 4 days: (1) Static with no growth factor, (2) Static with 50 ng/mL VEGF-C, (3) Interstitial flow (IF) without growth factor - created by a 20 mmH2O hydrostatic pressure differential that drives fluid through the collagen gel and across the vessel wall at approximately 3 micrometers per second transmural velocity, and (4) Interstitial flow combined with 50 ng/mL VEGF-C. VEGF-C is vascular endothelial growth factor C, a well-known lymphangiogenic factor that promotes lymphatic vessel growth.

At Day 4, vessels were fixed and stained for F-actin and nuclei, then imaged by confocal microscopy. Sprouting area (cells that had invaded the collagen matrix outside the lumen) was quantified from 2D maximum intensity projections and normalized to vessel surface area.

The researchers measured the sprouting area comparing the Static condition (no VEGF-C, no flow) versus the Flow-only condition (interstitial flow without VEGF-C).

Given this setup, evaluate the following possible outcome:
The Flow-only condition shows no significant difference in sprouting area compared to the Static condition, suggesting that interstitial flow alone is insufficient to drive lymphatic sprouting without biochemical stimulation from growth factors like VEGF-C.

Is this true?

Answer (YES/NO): NO